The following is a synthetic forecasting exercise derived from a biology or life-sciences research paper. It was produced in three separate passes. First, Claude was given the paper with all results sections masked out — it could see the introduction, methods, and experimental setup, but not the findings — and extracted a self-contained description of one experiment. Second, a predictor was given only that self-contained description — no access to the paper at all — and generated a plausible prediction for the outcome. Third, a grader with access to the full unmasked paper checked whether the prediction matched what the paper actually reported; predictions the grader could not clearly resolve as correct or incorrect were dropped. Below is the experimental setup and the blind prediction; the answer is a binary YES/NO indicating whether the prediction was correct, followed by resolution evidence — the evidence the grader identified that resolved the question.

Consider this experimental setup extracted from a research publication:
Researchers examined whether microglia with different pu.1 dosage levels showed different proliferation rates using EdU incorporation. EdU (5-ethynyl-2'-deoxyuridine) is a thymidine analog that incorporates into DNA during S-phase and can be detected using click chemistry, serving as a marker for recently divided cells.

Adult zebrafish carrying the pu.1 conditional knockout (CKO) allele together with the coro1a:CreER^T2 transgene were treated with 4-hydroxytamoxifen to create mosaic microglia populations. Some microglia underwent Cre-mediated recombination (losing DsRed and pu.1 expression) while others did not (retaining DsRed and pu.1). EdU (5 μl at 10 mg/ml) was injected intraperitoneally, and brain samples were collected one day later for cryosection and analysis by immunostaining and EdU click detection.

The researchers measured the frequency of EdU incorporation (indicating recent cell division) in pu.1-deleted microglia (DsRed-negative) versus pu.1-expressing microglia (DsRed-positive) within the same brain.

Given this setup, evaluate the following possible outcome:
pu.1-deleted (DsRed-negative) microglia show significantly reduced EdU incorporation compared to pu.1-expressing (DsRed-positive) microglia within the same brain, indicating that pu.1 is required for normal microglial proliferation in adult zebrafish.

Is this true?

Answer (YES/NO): NO